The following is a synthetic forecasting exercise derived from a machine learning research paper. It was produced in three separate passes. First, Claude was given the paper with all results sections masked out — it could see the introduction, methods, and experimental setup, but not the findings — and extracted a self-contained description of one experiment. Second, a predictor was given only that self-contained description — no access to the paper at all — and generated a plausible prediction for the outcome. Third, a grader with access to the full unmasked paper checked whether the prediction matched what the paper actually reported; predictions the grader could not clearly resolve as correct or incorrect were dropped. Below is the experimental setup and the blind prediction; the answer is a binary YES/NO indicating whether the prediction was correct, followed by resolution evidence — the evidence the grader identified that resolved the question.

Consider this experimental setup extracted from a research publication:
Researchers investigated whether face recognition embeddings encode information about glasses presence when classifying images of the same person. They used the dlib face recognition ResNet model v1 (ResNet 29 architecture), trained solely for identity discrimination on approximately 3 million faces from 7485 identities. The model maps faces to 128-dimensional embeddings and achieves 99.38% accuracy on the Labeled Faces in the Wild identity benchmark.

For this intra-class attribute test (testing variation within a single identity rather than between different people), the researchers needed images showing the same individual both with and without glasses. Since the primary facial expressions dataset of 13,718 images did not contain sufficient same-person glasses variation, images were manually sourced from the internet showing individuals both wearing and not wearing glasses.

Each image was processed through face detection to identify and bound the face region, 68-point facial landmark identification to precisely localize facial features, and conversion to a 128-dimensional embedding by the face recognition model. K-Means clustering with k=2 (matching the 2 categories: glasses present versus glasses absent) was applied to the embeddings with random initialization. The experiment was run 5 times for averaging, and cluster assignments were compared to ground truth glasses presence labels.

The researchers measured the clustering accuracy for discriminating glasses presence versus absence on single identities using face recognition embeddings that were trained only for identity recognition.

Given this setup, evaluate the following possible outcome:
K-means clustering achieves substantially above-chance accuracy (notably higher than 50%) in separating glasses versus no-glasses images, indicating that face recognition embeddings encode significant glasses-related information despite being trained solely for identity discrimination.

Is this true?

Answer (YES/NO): YES